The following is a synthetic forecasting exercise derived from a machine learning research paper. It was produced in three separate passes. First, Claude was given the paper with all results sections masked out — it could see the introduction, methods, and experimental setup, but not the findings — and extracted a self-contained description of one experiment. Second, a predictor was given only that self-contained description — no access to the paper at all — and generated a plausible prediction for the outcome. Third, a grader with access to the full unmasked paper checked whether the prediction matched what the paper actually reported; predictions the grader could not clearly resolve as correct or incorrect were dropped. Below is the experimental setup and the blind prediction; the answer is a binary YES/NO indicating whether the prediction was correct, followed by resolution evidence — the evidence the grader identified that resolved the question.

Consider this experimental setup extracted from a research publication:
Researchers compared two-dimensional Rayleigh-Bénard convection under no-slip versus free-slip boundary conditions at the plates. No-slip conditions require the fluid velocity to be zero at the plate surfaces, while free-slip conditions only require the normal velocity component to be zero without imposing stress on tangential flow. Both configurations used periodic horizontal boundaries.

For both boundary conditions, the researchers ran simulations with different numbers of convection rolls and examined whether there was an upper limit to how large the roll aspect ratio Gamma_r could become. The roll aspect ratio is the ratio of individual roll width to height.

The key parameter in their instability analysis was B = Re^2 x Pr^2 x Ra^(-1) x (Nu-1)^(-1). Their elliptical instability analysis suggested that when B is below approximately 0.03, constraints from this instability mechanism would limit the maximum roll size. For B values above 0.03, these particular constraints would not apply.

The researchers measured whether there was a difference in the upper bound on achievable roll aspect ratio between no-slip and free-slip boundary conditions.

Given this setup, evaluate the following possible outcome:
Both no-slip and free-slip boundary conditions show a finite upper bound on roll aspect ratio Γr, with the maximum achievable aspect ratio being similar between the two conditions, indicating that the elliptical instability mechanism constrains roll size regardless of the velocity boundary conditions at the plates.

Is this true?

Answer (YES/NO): NO